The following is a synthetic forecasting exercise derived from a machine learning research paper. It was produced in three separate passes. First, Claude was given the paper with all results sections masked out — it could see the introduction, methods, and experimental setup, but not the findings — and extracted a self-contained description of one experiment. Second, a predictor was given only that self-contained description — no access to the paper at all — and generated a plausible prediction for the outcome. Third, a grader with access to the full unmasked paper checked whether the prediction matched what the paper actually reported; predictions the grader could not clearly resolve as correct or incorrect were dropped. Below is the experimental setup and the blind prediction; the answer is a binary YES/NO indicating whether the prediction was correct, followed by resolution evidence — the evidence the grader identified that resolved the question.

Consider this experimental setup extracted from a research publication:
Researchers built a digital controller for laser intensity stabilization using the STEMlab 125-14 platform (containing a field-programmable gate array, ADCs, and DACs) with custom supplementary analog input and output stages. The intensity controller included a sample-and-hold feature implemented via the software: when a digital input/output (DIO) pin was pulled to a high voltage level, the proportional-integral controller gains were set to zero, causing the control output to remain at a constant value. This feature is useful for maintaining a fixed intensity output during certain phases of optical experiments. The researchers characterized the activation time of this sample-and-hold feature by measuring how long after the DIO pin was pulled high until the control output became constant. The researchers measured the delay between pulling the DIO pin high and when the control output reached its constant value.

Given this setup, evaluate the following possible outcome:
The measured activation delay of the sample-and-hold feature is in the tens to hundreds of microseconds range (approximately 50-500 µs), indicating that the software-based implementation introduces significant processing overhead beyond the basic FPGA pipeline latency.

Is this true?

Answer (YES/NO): NO